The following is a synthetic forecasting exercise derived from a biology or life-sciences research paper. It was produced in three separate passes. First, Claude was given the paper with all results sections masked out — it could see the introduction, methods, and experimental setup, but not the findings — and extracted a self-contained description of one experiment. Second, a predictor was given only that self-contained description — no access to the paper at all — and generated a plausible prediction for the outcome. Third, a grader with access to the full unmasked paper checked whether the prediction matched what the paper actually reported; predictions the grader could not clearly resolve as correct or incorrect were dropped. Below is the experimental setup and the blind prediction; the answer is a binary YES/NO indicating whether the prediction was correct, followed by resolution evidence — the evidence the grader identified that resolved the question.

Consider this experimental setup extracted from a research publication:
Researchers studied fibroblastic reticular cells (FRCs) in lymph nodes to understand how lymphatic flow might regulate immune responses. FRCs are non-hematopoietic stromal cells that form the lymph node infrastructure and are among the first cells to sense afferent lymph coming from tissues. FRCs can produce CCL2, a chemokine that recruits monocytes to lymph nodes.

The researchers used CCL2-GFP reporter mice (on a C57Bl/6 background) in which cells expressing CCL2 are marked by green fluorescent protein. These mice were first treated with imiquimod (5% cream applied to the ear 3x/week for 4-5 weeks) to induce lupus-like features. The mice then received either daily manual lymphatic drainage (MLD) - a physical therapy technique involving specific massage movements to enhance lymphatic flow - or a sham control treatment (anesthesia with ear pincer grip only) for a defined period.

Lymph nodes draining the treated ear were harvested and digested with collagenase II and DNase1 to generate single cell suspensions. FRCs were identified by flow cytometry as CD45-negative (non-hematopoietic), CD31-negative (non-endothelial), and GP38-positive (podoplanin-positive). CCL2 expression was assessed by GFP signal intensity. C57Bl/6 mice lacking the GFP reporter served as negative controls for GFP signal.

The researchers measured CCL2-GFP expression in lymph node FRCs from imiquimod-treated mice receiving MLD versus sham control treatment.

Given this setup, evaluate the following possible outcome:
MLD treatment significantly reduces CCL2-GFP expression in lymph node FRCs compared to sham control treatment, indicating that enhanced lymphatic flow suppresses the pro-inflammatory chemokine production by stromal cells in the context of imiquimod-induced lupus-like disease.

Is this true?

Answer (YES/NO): NO